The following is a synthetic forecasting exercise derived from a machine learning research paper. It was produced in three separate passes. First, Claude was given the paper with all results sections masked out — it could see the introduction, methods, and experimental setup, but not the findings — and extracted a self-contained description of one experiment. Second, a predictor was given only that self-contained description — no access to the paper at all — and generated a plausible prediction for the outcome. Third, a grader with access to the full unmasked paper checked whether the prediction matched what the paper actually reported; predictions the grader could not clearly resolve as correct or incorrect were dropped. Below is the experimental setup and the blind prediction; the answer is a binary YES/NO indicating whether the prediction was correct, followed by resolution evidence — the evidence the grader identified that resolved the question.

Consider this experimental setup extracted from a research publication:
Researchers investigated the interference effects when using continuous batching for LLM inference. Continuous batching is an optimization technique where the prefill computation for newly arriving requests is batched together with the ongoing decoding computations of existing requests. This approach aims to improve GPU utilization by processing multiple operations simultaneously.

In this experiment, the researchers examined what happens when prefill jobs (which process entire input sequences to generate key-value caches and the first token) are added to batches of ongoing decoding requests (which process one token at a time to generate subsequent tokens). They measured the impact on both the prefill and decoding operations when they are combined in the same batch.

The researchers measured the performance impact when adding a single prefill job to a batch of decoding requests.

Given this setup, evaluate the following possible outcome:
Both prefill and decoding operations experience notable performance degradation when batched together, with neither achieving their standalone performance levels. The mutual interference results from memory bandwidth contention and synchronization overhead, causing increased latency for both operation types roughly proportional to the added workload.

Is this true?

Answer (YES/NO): NO